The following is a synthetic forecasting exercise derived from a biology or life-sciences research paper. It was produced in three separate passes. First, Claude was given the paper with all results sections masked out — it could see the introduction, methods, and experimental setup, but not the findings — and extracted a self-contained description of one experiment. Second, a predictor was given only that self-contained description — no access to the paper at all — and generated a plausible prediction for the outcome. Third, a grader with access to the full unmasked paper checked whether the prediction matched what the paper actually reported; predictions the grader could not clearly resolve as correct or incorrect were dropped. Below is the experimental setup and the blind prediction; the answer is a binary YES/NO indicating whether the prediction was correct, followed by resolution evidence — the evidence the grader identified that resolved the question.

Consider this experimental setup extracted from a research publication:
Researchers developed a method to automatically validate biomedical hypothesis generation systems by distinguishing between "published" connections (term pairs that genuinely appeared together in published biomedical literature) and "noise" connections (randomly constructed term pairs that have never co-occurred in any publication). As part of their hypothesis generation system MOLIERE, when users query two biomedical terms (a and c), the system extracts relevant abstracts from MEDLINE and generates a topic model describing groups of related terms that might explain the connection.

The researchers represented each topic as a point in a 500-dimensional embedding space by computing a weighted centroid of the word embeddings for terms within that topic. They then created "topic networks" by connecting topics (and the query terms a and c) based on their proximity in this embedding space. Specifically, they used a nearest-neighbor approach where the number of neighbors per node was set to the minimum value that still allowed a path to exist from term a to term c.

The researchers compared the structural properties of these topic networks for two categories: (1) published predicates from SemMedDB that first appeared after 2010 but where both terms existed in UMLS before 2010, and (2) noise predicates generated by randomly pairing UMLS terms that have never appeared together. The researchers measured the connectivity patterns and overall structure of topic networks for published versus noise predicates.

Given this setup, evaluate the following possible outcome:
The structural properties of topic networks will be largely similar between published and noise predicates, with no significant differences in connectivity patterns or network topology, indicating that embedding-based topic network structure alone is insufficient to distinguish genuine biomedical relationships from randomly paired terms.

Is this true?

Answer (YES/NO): NO